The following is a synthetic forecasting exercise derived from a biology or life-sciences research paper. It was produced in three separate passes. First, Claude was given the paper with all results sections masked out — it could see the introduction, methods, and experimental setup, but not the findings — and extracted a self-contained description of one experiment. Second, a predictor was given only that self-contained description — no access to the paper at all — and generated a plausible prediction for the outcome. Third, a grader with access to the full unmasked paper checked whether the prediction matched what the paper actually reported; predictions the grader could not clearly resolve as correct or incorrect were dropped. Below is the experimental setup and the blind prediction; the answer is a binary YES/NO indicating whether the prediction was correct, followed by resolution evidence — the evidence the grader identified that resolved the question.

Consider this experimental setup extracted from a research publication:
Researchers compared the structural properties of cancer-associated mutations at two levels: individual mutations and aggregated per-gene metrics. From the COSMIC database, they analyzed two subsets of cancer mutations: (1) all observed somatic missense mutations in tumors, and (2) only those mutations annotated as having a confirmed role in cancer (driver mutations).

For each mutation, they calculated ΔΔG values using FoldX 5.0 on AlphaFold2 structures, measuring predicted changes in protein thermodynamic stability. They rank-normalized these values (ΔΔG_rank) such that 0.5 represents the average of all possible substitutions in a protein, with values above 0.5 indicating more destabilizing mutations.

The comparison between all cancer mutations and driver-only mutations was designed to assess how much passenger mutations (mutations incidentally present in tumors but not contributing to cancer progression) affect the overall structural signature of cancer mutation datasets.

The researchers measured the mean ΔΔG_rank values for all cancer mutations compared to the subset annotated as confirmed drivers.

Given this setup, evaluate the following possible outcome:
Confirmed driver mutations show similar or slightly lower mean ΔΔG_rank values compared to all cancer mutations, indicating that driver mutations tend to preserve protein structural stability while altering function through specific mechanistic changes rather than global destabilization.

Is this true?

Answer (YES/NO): NO